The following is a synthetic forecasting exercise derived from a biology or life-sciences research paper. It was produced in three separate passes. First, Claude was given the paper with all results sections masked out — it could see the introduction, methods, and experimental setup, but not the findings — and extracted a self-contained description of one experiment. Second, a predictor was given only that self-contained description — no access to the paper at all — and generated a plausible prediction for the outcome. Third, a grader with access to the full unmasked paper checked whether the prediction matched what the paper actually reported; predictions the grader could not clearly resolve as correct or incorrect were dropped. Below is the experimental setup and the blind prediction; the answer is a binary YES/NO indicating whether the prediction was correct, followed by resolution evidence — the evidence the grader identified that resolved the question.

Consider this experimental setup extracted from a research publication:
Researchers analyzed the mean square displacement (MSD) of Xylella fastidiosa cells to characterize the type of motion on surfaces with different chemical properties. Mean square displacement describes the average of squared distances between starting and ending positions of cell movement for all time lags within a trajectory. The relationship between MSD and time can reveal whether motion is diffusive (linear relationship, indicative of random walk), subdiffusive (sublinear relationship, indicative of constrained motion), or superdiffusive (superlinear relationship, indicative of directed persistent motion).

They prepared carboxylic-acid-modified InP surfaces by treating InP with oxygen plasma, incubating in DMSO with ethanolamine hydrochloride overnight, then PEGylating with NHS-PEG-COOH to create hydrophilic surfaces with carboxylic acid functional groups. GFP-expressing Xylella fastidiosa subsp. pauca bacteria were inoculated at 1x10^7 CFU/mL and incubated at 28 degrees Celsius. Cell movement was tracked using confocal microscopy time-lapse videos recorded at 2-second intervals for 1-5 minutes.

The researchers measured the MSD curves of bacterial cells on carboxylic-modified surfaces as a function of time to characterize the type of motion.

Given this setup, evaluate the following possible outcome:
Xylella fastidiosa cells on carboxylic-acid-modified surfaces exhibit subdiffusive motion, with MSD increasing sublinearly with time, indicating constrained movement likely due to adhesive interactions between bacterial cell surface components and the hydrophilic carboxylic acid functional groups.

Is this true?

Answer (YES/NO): NO